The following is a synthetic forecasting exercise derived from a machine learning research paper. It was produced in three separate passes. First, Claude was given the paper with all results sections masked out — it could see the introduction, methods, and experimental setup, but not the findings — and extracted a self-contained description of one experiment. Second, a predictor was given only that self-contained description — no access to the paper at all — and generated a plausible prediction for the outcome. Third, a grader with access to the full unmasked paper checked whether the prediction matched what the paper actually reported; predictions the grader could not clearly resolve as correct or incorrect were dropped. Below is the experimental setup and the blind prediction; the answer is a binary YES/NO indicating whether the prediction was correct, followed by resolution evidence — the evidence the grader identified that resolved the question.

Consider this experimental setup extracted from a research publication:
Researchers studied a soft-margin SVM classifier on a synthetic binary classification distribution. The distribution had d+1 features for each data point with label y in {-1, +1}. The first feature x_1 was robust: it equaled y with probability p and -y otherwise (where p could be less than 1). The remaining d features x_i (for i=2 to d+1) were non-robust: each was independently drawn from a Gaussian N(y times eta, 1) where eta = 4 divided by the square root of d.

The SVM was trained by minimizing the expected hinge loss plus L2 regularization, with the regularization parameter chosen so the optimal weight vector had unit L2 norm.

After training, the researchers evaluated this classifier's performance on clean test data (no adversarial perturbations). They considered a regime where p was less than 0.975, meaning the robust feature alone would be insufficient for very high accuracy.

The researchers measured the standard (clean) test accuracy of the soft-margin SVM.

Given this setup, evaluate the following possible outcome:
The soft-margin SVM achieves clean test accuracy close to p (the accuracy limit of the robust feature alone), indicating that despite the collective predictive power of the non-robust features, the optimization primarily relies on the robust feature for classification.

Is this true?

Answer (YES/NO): NO